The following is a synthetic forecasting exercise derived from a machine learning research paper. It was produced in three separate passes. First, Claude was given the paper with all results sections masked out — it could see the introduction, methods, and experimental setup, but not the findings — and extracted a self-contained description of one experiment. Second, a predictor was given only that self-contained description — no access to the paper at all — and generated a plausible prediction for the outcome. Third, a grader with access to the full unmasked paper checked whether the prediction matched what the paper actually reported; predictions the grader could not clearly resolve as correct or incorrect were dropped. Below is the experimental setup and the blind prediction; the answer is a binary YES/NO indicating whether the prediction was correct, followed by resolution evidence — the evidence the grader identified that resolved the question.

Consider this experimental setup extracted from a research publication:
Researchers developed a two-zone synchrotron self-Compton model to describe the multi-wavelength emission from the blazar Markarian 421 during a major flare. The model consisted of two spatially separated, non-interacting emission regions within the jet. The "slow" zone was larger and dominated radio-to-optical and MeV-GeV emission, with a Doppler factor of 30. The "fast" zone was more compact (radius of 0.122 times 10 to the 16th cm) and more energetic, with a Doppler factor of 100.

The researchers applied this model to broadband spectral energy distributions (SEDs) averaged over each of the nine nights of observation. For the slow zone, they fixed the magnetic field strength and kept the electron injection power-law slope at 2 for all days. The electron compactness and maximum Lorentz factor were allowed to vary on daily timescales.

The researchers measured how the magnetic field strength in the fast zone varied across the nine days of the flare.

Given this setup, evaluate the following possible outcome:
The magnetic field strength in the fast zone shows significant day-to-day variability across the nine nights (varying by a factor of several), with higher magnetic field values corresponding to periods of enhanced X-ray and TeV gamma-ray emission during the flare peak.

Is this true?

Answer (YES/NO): NO